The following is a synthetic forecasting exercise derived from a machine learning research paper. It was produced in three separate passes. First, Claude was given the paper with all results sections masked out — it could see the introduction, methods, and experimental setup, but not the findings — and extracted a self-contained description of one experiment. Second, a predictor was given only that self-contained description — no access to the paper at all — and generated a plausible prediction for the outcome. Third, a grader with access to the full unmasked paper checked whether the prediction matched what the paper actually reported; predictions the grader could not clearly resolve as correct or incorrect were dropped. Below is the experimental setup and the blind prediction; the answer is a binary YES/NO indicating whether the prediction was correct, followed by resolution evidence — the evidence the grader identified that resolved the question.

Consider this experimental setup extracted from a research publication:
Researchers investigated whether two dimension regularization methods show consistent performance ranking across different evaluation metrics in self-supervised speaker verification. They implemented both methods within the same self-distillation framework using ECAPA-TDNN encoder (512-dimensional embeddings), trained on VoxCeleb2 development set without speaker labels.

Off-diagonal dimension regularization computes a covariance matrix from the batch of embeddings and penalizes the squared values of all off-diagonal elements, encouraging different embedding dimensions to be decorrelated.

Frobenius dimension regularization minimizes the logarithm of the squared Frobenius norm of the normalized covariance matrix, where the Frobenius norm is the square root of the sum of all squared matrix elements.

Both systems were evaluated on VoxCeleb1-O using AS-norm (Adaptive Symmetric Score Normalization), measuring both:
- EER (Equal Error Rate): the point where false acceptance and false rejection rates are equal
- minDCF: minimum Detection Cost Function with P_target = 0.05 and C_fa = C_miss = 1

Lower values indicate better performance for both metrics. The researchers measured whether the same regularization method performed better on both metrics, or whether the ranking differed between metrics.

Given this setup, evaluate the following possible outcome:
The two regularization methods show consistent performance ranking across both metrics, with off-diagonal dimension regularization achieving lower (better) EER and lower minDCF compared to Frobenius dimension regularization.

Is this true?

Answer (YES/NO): NO